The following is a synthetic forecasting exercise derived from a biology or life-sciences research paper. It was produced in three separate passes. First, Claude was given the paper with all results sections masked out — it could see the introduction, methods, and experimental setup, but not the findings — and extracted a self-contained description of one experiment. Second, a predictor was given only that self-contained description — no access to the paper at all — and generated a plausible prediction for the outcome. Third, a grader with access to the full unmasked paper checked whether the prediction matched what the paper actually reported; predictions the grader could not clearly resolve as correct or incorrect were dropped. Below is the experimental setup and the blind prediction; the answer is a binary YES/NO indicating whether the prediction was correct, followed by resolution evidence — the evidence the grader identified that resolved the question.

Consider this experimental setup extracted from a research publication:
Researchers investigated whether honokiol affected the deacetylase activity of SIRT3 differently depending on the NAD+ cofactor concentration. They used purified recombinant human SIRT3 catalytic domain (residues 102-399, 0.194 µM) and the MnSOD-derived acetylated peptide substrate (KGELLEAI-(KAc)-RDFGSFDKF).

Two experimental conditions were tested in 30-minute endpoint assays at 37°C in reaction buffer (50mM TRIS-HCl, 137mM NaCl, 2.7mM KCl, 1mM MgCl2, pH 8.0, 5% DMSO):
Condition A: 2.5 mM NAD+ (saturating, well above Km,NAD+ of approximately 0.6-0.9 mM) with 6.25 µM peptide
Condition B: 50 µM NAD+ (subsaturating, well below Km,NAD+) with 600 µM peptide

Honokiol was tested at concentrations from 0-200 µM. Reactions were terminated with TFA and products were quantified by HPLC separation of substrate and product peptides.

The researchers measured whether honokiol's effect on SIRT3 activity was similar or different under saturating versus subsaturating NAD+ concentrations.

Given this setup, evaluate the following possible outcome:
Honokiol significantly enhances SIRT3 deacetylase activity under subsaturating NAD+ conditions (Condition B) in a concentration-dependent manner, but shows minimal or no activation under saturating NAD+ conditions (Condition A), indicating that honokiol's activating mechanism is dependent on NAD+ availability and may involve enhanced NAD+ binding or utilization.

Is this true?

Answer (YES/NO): NO